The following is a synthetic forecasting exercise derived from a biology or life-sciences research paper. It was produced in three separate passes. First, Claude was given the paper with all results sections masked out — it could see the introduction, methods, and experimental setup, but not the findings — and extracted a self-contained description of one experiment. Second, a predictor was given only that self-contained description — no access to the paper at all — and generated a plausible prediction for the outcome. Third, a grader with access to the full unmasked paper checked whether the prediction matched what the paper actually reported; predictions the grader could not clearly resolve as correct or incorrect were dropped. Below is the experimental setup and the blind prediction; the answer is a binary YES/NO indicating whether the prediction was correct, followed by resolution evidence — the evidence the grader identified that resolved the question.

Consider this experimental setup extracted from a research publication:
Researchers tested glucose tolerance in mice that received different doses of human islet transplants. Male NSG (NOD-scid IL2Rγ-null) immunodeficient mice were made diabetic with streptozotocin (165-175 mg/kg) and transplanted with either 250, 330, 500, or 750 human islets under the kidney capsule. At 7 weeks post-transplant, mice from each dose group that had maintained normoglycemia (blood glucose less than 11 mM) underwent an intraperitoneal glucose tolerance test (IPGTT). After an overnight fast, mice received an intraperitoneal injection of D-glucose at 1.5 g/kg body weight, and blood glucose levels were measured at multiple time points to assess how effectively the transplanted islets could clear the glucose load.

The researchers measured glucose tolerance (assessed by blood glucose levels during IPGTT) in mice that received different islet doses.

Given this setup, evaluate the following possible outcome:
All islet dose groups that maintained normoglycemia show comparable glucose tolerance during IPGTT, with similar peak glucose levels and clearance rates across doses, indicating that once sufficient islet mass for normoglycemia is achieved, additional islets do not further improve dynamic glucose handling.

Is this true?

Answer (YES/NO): NO